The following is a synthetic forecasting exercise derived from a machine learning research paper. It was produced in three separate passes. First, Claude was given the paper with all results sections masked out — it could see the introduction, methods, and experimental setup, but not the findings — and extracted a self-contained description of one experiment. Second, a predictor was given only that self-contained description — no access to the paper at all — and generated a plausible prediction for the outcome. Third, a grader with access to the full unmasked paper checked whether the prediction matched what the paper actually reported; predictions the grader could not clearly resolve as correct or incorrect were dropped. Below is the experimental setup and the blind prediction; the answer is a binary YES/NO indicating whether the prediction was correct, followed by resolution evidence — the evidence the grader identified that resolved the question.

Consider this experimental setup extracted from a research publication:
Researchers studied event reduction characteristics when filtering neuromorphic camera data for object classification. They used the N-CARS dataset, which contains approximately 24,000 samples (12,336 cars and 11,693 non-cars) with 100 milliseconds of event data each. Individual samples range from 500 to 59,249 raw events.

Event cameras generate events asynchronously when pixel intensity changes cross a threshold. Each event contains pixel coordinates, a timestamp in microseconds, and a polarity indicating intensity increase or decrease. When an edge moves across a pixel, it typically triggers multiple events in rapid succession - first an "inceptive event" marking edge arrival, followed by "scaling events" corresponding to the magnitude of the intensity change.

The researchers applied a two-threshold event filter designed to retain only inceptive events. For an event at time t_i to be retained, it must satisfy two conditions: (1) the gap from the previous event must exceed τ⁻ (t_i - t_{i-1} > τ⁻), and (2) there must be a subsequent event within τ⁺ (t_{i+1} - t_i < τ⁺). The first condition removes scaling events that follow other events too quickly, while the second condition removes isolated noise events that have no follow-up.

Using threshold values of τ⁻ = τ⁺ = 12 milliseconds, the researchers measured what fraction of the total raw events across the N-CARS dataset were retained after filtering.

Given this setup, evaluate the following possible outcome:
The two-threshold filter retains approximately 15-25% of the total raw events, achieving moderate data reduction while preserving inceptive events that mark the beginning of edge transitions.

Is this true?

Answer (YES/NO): NO